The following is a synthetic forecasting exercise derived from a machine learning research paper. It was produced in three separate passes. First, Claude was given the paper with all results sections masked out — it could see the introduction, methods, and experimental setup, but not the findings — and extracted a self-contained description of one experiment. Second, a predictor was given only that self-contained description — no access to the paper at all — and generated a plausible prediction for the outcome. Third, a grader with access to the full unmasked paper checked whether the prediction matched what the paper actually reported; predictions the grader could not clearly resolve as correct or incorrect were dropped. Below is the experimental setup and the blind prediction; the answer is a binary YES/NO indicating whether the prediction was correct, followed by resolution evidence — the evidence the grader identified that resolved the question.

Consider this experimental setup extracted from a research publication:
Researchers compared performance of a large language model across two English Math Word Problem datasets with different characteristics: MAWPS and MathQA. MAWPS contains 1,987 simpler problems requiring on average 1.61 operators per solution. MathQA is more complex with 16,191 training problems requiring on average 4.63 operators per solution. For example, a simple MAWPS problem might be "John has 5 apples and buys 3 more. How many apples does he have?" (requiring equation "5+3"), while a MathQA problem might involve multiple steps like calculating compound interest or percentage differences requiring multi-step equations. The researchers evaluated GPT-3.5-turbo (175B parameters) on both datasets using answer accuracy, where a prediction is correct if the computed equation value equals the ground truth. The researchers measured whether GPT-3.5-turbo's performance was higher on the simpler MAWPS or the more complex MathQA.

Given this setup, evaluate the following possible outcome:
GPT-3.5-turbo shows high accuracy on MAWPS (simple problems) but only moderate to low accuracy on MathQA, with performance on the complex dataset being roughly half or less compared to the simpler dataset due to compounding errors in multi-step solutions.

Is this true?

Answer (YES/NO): NO